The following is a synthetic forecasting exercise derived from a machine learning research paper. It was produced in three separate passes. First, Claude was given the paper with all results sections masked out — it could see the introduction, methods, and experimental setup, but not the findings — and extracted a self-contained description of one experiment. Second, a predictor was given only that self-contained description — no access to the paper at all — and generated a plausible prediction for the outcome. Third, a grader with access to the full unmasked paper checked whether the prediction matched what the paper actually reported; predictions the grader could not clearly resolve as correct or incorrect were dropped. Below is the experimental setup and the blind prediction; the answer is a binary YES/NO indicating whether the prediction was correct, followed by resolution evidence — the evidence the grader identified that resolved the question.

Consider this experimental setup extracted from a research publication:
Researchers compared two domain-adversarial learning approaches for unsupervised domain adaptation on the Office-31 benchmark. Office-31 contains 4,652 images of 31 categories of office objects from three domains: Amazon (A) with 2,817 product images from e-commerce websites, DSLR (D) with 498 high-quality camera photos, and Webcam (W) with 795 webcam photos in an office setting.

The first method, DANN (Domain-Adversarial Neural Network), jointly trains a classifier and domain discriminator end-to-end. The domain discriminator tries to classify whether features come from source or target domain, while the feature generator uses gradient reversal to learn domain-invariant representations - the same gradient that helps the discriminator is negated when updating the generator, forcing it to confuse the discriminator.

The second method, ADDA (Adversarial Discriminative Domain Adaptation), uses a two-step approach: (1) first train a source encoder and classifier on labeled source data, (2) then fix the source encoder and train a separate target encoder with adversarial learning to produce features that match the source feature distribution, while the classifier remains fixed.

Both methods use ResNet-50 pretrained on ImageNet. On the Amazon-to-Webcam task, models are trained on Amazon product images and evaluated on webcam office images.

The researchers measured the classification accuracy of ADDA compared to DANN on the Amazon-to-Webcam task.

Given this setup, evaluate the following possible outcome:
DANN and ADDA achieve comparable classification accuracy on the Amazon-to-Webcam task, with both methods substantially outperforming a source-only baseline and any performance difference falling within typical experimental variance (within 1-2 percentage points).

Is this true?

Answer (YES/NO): NO